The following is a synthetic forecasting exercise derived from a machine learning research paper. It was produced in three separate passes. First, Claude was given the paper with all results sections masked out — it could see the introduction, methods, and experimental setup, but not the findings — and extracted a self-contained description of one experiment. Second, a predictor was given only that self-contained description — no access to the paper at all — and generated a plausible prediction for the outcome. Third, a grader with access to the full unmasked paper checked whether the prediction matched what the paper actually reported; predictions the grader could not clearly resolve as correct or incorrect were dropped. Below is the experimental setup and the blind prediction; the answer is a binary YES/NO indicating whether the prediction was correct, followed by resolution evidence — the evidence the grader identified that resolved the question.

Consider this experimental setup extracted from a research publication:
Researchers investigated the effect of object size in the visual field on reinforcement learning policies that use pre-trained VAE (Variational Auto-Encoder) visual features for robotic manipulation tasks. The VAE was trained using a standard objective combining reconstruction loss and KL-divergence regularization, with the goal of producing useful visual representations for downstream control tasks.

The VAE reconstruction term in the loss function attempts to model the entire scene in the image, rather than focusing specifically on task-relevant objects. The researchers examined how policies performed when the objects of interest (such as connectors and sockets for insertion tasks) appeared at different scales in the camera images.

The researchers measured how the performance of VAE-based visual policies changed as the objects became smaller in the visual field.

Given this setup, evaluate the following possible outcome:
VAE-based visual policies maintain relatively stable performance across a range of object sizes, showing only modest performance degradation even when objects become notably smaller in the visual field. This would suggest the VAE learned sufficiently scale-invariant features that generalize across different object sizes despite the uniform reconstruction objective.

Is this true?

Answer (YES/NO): NO